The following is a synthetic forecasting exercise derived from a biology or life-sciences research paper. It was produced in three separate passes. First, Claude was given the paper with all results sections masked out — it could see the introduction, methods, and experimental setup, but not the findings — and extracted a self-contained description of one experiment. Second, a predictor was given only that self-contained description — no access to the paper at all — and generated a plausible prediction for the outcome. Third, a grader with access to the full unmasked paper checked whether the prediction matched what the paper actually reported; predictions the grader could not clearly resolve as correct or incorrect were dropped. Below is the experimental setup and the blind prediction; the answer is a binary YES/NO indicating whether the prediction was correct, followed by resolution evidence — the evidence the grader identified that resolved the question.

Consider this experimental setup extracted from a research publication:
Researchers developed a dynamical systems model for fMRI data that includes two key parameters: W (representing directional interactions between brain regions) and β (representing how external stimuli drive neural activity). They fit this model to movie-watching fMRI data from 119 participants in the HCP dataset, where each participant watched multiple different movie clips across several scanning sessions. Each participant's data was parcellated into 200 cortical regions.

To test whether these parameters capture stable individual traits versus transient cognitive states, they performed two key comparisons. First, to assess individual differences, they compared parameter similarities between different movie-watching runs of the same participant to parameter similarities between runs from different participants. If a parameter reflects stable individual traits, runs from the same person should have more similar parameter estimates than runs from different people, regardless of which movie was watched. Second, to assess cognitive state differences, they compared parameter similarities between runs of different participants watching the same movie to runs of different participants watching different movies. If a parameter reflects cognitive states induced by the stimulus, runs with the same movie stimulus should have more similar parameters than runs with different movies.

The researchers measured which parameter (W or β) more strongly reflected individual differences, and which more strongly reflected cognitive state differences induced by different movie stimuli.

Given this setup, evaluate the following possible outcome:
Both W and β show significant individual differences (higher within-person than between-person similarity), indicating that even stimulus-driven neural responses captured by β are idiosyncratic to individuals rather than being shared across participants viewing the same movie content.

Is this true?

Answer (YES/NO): NO